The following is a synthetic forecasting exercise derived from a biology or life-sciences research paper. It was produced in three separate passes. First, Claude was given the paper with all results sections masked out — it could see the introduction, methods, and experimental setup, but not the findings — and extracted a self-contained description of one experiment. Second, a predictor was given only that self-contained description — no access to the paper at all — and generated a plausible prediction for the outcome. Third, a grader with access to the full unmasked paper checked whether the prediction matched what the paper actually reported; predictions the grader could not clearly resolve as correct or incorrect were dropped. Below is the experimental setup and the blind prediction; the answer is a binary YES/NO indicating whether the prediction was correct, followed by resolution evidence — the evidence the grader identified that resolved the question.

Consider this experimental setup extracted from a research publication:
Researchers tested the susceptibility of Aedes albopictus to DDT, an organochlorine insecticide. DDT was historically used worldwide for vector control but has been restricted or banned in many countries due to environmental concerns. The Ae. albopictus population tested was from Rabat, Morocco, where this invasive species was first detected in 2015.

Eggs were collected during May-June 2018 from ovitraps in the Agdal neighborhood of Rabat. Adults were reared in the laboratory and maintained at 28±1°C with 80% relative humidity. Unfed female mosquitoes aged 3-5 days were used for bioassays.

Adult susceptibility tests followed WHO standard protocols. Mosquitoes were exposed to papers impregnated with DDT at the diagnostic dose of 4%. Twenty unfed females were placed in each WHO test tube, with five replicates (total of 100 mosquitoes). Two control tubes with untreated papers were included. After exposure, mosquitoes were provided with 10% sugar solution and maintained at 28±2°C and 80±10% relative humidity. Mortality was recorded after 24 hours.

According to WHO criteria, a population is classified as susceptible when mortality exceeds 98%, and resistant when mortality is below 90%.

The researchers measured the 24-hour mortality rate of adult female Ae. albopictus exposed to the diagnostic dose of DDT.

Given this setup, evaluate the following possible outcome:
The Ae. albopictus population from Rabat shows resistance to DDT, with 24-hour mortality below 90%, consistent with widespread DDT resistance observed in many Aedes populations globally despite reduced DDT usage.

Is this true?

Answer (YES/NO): YES